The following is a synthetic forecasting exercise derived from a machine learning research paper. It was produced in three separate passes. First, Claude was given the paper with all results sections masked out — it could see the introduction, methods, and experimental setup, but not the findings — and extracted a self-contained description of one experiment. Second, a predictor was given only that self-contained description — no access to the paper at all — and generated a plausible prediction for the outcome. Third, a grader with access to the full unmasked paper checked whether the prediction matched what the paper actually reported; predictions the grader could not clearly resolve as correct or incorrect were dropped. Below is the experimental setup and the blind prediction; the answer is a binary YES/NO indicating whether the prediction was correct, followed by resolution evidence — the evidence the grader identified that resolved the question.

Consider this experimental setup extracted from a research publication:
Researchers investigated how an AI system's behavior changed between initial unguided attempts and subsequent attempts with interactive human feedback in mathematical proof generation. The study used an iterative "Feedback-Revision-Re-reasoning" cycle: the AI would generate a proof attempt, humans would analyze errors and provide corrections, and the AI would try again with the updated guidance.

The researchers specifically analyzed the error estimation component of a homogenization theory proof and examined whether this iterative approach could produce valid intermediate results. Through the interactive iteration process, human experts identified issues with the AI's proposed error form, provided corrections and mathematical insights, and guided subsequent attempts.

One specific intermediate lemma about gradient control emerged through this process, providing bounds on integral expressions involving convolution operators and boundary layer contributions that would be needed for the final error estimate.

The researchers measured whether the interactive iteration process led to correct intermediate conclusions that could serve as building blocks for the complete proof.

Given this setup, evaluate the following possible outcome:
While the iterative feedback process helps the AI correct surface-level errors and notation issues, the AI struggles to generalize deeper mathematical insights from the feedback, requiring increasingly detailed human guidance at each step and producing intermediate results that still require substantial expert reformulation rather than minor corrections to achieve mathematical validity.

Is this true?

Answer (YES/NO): NO